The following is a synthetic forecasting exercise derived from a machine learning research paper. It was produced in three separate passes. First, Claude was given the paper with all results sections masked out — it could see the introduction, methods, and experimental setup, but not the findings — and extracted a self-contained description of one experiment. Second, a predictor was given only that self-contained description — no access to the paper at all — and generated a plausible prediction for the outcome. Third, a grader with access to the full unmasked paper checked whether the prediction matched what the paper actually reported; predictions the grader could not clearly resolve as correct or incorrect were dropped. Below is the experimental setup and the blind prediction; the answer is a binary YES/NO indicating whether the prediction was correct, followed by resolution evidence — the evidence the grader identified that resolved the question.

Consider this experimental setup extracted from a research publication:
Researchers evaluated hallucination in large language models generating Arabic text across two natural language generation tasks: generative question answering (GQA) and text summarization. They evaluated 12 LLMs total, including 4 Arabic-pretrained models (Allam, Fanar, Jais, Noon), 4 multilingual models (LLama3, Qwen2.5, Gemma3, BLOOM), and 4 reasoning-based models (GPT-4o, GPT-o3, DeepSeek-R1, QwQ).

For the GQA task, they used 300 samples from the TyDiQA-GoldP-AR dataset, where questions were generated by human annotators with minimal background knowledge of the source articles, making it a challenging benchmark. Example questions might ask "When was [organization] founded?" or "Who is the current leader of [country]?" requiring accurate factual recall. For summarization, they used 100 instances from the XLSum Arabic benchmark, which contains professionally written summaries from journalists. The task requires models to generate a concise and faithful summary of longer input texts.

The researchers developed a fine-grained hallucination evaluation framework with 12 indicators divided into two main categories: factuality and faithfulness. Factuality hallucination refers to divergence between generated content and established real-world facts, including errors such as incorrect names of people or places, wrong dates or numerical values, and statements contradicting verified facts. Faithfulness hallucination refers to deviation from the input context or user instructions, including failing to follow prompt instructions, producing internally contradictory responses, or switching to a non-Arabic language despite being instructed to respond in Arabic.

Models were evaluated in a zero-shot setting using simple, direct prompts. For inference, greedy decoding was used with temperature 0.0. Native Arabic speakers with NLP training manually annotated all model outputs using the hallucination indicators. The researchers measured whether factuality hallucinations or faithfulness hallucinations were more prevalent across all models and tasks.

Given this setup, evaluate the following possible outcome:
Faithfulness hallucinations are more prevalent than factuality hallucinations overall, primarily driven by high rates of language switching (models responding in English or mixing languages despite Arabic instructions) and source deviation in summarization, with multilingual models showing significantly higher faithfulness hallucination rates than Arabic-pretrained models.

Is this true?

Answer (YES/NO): NO